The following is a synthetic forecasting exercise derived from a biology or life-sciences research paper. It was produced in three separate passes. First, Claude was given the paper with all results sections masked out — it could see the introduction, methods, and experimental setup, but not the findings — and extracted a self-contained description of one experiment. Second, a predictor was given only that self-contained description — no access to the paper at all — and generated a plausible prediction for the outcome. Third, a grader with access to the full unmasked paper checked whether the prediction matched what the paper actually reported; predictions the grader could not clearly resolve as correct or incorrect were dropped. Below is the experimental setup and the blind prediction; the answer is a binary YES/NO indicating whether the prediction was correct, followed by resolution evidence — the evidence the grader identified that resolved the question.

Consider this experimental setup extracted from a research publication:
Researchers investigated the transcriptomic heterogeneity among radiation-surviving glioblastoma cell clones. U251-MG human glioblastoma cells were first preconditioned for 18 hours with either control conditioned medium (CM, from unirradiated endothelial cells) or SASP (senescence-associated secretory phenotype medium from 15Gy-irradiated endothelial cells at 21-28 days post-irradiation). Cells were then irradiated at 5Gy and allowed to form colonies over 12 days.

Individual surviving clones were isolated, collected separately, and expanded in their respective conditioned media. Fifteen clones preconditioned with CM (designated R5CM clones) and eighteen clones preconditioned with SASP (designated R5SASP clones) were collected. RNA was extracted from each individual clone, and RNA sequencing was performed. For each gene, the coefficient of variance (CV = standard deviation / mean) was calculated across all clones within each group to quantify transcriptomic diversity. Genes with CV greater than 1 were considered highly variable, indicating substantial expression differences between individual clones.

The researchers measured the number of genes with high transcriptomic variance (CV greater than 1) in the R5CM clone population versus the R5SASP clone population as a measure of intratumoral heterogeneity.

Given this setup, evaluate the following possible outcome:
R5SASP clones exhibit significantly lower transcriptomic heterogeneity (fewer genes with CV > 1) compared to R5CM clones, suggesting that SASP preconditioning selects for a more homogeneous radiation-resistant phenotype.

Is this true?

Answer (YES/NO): NO